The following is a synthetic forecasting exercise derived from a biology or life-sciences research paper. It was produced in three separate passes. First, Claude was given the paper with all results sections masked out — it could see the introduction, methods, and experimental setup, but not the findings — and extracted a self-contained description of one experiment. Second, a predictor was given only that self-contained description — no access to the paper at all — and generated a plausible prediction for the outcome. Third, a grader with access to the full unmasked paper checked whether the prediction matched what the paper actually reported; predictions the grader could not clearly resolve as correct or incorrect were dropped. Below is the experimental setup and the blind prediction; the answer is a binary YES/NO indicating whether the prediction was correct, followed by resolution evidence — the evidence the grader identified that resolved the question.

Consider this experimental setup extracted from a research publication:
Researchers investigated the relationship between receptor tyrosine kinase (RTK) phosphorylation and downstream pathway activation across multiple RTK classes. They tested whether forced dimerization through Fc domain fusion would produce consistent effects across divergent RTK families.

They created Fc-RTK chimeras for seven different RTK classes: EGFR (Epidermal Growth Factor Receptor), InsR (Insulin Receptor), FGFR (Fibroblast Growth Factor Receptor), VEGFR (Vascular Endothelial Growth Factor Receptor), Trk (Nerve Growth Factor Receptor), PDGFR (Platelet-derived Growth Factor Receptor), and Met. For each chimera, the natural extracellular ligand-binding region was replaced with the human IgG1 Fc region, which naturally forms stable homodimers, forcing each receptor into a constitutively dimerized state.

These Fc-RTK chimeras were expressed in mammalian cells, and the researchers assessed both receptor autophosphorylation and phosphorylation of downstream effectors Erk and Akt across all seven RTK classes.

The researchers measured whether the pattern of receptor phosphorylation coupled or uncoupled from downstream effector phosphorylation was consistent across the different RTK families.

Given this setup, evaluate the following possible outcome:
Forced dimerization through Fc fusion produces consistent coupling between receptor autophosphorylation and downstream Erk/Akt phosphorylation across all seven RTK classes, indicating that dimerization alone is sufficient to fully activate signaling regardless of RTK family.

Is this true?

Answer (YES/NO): NO